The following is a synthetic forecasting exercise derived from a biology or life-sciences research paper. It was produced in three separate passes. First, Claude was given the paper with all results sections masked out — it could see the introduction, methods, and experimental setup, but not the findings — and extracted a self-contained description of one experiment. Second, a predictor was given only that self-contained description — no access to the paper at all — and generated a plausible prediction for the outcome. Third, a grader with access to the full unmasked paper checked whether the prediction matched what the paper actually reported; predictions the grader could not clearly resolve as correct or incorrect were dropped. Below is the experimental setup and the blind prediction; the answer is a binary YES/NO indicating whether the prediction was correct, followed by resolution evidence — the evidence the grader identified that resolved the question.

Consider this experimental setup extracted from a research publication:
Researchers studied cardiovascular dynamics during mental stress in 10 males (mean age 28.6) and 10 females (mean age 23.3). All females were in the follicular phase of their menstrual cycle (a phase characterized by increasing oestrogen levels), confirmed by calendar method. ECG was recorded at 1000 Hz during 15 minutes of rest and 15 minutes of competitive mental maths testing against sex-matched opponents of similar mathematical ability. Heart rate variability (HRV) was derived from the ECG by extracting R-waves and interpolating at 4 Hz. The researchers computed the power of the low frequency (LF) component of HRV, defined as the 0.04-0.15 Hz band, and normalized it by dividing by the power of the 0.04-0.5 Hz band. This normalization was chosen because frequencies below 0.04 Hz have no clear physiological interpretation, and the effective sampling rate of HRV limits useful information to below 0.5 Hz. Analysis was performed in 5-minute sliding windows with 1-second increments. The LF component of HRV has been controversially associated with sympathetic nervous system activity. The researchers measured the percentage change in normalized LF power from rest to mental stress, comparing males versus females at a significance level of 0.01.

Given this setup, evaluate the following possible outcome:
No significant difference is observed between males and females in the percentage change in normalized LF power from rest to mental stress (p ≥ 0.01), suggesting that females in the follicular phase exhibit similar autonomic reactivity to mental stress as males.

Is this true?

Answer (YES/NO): NO